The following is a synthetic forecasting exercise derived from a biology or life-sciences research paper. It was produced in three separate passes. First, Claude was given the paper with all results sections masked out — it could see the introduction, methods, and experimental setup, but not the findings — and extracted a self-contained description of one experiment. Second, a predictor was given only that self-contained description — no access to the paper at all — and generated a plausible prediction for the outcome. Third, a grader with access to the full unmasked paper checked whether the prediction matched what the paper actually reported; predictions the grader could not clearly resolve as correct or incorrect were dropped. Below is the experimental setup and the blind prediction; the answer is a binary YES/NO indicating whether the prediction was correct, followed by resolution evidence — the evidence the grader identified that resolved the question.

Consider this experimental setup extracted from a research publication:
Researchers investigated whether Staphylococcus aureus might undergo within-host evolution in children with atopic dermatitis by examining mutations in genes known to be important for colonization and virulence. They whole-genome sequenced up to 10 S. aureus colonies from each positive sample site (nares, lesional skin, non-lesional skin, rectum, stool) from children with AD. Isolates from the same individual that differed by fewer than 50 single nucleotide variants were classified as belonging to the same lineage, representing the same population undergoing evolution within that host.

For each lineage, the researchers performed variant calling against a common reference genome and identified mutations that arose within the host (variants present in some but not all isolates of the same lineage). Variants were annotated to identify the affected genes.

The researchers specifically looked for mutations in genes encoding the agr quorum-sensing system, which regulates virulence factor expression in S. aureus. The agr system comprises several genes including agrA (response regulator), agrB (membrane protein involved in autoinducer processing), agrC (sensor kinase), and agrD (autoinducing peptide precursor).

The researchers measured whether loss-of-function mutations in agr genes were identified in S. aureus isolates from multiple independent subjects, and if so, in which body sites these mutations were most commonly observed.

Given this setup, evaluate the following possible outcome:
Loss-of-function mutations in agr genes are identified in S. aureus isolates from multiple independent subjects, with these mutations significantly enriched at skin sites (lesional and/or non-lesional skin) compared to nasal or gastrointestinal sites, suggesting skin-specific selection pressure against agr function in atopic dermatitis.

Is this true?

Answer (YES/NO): NO